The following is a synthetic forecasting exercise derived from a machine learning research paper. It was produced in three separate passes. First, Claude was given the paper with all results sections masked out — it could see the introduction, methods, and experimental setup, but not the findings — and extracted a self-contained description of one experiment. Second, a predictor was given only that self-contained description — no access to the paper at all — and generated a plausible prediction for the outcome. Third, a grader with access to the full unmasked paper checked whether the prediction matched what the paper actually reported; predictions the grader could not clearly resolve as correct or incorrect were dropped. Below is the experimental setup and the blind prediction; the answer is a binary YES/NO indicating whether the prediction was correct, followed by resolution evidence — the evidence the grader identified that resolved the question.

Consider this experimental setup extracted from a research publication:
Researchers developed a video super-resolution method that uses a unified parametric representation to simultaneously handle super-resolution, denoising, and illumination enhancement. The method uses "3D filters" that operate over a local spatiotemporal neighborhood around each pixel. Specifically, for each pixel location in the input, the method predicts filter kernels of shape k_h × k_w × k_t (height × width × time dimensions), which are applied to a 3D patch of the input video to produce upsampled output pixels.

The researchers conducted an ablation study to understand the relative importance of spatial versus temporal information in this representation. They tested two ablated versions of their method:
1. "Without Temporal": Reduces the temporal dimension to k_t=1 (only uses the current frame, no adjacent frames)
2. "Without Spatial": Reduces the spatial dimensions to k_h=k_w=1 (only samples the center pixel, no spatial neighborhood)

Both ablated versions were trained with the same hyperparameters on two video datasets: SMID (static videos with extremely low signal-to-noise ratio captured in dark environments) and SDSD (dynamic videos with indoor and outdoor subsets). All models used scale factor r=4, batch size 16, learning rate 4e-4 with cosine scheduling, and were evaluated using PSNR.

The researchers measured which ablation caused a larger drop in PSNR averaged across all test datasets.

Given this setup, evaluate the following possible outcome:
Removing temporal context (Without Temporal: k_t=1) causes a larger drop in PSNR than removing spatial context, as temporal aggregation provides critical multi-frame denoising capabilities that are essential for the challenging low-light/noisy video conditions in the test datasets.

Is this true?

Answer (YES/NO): NO